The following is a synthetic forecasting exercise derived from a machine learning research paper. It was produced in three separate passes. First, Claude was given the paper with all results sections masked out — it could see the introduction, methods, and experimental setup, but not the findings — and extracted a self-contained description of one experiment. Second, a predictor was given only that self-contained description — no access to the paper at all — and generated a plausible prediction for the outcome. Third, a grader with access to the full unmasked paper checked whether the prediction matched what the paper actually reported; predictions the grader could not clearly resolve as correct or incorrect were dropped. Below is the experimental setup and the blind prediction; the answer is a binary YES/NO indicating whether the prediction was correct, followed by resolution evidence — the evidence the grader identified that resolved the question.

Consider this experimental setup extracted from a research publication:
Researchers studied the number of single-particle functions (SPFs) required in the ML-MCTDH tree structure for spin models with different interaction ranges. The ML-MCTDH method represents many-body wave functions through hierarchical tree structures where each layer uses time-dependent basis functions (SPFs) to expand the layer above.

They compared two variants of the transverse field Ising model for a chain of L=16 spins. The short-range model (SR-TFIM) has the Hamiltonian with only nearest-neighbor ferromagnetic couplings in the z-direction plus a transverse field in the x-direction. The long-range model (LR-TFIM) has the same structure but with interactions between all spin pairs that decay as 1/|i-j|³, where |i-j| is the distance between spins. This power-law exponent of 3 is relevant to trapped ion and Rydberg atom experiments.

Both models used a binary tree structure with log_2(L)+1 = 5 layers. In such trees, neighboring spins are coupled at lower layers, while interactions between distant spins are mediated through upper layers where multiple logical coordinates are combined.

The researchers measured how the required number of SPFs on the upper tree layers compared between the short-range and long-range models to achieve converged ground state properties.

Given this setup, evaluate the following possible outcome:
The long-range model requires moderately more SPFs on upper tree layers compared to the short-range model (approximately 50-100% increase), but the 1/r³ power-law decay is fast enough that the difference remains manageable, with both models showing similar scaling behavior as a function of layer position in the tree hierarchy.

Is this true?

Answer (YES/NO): NO